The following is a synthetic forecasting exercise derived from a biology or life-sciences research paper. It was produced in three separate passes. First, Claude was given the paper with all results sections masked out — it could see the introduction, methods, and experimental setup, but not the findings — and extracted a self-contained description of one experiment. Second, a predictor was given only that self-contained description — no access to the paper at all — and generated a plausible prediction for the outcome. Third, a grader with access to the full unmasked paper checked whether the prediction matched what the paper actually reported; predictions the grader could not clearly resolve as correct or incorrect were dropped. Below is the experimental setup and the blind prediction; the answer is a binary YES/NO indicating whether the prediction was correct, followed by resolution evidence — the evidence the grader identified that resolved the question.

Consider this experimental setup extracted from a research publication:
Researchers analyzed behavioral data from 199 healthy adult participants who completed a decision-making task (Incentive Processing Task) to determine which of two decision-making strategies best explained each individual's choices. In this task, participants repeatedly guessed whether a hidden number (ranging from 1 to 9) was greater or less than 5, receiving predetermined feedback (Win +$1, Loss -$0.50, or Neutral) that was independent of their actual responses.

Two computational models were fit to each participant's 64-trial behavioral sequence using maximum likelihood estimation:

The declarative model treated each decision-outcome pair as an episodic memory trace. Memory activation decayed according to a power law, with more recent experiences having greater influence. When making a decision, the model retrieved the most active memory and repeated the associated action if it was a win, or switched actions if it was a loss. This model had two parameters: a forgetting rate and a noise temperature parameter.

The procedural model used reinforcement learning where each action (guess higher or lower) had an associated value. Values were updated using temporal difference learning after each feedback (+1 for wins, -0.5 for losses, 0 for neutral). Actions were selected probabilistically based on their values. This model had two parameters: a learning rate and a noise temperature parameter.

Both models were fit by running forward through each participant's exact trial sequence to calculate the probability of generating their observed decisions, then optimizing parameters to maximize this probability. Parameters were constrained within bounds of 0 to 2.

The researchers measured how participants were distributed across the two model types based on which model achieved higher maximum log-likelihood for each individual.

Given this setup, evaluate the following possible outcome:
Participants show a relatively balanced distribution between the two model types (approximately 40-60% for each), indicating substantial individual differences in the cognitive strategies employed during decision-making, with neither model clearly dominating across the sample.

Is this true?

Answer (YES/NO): NO